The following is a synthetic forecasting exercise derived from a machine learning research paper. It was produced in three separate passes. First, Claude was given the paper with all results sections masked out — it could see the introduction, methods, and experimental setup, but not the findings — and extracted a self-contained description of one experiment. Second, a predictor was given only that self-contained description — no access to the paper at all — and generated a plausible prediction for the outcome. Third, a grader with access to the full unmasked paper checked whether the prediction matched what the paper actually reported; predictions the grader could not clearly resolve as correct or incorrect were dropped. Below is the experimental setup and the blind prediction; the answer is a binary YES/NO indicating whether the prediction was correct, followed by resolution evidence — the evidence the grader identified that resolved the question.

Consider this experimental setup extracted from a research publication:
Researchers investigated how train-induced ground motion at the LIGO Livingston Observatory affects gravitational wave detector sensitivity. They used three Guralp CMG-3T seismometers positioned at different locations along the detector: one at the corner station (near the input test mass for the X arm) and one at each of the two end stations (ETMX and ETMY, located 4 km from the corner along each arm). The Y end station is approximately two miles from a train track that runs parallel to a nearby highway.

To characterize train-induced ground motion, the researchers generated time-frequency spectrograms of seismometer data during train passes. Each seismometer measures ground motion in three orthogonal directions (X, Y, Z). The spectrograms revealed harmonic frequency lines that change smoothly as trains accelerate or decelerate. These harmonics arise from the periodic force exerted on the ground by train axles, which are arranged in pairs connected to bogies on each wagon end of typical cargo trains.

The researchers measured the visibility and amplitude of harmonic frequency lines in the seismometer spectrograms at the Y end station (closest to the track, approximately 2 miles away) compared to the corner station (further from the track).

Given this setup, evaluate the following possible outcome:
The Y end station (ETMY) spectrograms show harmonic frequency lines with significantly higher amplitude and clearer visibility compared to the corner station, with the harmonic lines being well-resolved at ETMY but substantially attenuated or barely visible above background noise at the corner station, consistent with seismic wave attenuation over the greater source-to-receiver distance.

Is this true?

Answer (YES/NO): NO